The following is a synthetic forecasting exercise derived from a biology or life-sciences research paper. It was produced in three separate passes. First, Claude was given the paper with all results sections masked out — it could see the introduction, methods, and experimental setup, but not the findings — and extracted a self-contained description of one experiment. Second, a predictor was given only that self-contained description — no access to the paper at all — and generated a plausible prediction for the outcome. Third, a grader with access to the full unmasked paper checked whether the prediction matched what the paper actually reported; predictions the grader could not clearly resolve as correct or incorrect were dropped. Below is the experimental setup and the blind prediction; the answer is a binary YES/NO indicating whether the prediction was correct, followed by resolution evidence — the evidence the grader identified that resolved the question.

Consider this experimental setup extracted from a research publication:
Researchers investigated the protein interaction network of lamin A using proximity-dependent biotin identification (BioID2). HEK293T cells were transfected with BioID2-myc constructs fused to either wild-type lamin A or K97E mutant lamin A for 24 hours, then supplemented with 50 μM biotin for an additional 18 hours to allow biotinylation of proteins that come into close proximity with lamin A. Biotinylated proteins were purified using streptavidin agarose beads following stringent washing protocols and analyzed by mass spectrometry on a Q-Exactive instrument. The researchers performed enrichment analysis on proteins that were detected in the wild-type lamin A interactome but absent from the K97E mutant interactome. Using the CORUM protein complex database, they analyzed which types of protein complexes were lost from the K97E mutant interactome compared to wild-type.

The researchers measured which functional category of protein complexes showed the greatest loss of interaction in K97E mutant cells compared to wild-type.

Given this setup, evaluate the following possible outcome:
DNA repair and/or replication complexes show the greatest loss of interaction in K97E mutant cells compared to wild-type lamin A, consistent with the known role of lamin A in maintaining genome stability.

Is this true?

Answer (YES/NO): NO